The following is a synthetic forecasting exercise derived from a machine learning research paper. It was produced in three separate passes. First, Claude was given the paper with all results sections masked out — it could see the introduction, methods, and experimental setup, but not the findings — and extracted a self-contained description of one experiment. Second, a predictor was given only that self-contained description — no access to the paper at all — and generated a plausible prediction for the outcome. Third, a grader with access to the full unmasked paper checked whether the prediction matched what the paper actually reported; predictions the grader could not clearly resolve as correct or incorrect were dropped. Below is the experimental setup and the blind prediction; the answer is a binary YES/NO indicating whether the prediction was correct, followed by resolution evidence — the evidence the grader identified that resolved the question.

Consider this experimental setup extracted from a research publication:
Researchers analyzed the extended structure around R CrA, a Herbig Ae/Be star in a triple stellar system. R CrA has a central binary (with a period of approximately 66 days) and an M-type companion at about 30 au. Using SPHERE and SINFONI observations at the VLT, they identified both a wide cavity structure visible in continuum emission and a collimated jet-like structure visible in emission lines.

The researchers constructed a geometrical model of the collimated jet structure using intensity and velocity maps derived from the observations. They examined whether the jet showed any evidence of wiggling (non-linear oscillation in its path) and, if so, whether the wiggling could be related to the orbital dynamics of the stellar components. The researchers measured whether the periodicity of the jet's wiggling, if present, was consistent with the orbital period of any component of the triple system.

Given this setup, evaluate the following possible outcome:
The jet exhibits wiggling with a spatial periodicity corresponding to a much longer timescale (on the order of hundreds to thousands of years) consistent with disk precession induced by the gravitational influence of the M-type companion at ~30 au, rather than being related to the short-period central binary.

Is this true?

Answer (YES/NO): NO